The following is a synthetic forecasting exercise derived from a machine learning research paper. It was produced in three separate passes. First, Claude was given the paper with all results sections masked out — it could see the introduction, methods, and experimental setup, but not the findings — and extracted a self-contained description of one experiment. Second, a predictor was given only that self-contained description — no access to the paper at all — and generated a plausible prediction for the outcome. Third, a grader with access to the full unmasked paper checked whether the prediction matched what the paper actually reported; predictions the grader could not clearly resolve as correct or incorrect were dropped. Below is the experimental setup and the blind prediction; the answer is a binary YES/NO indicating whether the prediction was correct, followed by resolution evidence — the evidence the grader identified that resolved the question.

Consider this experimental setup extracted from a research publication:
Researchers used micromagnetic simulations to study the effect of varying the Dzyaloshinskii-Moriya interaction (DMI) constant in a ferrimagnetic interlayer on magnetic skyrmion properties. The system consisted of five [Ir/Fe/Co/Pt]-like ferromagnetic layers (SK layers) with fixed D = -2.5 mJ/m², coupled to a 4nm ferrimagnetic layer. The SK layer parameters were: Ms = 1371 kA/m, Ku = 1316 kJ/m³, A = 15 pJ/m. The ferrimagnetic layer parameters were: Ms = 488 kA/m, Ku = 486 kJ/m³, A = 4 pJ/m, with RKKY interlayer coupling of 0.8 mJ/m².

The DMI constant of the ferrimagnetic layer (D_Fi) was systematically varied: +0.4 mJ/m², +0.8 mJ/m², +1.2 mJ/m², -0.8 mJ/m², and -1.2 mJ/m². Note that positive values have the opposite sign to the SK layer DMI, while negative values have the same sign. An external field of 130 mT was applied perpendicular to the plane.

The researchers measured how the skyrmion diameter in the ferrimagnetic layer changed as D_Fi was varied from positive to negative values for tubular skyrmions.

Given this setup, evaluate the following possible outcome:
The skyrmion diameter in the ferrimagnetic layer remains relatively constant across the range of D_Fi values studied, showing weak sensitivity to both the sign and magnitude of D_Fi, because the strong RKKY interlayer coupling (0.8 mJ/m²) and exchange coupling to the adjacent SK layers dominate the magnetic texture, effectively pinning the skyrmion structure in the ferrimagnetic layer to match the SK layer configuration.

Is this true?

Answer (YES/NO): NO